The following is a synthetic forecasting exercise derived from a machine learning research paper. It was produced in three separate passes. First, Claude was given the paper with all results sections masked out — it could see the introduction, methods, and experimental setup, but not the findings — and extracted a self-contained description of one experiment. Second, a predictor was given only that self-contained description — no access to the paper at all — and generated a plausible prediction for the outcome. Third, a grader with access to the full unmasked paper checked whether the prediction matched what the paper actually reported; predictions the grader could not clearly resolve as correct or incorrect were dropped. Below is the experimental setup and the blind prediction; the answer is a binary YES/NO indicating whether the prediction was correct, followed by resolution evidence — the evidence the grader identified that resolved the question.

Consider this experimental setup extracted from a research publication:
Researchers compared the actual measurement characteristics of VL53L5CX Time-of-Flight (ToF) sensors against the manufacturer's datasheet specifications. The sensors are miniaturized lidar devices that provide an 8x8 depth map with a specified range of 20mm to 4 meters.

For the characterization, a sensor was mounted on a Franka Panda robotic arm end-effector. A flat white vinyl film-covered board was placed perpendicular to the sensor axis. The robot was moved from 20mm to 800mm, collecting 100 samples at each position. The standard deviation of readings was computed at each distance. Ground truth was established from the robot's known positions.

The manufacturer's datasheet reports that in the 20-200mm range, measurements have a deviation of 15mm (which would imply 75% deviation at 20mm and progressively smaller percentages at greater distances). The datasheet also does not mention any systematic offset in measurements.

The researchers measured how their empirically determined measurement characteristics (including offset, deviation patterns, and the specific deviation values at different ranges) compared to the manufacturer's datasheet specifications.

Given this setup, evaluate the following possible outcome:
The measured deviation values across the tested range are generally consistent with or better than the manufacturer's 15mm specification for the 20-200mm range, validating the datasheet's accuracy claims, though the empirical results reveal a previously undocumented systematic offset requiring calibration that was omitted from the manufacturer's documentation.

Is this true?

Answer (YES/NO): NO